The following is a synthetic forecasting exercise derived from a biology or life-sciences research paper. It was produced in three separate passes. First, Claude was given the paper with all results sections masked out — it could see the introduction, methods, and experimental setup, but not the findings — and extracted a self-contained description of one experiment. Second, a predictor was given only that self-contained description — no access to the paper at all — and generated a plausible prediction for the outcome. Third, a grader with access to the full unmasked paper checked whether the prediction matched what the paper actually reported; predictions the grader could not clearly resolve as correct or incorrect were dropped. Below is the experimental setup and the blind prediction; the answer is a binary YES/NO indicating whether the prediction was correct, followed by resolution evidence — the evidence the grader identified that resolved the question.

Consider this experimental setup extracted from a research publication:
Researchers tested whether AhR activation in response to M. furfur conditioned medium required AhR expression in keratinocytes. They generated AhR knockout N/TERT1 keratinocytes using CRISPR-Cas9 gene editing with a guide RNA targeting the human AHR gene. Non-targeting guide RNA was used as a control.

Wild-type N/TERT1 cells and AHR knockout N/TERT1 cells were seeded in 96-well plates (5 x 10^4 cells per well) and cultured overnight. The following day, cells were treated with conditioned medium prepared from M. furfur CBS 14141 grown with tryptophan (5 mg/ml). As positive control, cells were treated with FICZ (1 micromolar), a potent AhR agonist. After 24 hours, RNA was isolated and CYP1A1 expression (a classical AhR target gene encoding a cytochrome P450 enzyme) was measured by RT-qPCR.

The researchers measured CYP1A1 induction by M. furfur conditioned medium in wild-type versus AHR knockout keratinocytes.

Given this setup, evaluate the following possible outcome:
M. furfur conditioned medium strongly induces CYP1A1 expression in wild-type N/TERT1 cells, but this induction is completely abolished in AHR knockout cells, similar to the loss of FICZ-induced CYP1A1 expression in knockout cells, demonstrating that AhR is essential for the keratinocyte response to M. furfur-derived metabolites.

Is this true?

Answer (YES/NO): YES